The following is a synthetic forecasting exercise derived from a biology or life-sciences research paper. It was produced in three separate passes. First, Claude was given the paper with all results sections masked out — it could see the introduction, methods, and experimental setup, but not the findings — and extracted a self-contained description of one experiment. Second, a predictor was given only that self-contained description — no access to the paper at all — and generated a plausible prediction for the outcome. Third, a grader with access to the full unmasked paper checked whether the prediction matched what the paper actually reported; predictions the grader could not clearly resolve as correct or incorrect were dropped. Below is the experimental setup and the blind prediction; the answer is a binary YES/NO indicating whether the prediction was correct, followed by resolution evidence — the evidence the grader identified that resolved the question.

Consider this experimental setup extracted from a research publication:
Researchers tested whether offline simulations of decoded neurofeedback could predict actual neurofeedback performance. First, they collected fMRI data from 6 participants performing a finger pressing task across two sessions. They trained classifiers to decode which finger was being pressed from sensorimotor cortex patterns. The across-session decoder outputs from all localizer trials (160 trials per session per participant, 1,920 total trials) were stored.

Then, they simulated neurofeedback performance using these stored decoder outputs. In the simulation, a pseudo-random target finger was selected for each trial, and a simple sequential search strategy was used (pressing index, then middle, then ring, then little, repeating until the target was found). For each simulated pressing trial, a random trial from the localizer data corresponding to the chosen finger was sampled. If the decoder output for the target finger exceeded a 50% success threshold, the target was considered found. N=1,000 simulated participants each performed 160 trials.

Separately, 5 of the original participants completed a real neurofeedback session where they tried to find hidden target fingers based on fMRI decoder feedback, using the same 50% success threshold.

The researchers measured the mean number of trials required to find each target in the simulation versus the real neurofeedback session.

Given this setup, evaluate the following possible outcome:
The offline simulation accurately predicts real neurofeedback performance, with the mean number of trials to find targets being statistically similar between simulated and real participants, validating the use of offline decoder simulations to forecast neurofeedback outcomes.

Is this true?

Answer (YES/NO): YES